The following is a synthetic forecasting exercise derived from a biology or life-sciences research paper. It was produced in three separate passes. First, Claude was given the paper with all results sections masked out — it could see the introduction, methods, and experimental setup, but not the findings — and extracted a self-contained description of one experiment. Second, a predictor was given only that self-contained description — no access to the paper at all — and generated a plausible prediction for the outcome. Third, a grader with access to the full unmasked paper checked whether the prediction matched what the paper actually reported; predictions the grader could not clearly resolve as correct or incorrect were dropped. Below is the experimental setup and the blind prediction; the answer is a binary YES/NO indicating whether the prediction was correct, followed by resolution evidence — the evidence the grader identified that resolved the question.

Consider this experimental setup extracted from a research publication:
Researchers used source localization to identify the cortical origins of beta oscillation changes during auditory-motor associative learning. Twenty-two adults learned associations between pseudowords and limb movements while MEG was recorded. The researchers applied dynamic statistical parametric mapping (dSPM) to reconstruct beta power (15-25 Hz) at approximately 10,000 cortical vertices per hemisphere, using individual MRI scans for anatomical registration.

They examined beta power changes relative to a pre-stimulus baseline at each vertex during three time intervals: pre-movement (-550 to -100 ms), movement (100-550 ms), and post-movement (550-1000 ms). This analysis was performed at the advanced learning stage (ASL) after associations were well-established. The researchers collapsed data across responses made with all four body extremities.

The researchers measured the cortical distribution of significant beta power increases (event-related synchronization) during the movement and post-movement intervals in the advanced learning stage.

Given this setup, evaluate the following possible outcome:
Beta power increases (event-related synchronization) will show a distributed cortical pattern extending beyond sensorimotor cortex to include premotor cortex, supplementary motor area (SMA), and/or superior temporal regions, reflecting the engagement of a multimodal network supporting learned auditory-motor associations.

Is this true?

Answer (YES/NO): NO